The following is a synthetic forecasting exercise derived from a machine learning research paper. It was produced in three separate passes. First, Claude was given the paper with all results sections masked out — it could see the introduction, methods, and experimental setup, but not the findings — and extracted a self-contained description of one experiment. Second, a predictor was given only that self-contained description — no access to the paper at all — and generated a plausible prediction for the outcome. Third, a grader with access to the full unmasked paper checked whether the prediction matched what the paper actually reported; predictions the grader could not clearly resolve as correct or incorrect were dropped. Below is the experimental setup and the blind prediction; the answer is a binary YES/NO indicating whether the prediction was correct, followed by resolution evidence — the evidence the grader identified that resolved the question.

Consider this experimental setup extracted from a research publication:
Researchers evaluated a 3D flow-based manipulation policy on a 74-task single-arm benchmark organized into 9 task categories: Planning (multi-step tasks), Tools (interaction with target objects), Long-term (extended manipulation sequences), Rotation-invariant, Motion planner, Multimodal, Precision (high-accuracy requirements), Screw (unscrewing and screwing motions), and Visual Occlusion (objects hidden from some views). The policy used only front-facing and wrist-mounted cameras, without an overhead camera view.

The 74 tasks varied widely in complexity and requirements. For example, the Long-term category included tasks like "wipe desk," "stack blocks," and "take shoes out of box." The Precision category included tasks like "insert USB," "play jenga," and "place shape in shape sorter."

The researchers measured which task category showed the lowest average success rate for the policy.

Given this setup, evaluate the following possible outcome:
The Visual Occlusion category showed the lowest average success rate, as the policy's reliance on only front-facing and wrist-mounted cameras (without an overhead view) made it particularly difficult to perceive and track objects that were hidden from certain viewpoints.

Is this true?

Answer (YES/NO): NO